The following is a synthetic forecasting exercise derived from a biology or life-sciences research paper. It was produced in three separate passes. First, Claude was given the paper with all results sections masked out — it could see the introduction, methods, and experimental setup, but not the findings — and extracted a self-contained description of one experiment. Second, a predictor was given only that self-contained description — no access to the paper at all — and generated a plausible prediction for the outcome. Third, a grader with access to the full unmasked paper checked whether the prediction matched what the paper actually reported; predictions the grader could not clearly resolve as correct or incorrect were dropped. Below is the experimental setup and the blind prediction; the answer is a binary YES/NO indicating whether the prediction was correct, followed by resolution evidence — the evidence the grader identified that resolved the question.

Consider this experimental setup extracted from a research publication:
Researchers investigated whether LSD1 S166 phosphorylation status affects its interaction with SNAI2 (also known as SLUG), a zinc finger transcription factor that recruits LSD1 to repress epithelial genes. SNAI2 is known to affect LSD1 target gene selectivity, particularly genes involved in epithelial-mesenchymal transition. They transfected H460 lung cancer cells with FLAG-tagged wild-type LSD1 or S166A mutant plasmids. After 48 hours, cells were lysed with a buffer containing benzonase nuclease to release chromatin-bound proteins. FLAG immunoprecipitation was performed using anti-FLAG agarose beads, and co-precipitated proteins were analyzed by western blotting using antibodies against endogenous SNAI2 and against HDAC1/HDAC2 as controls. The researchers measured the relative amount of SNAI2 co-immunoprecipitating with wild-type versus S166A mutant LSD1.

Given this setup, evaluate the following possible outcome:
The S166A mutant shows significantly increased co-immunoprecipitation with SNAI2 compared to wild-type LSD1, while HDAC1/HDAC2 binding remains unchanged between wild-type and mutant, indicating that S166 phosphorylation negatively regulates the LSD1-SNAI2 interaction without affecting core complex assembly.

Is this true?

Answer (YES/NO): NO